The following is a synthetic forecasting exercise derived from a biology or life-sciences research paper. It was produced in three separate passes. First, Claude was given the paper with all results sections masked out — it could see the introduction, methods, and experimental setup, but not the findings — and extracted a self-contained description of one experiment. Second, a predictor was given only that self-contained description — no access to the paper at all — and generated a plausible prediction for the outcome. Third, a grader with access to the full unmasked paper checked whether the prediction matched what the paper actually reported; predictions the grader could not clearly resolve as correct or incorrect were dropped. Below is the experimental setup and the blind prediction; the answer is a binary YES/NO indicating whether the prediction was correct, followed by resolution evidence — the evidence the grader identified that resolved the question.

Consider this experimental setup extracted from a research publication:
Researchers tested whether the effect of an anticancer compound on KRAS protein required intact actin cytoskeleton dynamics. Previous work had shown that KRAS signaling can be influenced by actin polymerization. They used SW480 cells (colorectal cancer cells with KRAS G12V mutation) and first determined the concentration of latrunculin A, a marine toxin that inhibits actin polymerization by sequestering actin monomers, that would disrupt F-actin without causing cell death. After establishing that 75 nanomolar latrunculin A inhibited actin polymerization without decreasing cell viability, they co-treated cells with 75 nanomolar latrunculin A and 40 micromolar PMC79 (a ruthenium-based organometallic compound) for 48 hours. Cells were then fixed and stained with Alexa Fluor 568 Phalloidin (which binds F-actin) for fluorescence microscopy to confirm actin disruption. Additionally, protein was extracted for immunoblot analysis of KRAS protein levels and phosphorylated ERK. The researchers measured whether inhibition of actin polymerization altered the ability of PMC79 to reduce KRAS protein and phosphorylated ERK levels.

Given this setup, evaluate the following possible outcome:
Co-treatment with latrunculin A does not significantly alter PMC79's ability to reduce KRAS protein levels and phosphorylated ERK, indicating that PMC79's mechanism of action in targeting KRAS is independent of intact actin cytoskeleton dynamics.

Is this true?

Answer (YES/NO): YES